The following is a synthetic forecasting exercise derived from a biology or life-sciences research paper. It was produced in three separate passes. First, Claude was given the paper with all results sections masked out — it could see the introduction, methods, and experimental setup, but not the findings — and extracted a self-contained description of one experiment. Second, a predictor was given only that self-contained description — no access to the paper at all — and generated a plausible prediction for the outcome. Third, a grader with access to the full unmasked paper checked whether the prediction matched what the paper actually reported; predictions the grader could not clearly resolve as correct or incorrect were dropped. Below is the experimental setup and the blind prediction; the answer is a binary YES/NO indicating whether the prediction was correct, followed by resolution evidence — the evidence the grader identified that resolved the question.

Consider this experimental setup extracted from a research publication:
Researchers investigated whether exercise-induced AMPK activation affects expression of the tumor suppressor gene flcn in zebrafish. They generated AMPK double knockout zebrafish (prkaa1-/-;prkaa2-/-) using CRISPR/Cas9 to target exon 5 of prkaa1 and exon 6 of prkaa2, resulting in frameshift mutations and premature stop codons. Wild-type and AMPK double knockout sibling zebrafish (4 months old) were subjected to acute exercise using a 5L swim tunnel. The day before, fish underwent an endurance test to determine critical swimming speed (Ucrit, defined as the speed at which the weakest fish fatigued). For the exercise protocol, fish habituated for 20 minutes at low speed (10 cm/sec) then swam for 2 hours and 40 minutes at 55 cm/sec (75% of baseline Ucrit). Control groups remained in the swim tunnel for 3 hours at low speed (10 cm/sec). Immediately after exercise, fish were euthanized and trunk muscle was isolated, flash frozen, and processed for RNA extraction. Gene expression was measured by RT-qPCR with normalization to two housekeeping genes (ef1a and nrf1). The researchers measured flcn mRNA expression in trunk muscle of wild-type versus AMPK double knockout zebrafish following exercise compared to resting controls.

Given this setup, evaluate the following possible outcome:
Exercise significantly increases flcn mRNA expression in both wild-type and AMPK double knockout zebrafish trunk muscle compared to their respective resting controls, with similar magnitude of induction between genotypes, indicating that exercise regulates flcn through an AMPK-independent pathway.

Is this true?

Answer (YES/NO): NO